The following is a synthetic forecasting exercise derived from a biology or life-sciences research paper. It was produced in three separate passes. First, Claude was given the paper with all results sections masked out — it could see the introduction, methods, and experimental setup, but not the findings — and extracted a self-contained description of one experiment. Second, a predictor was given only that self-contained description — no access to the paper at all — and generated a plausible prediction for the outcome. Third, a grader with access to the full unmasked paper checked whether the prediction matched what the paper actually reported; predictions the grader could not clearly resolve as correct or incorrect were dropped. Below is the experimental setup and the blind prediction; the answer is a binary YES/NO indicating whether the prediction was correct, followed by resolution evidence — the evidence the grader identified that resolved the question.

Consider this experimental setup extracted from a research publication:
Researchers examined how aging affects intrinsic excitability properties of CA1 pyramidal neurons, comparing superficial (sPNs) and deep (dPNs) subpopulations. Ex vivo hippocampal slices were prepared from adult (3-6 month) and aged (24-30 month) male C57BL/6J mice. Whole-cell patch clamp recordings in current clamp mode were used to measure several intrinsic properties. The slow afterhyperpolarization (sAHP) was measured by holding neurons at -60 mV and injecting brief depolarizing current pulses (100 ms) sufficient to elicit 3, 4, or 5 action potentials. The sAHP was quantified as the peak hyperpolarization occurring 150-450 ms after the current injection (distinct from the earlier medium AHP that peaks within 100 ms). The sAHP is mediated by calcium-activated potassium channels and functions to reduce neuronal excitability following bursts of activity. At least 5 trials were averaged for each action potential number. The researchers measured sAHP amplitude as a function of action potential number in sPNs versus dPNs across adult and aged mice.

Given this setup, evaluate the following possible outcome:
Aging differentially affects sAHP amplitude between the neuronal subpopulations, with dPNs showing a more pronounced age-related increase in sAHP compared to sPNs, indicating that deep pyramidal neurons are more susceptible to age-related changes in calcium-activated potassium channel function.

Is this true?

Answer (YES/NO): NO